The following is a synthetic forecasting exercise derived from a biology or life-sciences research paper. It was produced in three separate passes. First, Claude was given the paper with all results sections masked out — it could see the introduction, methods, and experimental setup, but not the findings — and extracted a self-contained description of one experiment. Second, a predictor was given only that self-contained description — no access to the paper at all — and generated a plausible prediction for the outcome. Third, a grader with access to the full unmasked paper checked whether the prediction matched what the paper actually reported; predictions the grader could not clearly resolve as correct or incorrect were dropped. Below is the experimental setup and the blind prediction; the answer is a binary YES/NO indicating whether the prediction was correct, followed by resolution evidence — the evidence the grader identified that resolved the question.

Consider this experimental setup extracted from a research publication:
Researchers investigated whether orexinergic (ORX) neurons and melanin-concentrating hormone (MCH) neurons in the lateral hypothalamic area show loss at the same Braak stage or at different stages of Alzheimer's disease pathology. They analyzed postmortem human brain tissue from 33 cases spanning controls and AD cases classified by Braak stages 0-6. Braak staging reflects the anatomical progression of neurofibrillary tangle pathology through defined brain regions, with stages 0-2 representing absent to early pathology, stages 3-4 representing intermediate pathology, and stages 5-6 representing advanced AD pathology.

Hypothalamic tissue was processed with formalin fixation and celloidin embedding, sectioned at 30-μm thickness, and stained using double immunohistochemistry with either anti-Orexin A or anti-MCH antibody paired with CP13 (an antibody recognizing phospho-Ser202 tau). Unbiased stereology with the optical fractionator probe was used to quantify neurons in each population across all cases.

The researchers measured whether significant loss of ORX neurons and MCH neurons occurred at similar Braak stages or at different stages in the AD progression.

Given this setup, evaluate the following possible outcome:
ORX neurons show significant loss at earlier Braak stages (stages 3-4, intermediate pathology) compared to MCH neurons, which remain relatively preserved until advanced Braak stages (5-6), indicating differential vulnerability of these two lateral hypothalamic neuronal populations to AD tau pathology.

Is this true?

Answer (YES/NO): NO